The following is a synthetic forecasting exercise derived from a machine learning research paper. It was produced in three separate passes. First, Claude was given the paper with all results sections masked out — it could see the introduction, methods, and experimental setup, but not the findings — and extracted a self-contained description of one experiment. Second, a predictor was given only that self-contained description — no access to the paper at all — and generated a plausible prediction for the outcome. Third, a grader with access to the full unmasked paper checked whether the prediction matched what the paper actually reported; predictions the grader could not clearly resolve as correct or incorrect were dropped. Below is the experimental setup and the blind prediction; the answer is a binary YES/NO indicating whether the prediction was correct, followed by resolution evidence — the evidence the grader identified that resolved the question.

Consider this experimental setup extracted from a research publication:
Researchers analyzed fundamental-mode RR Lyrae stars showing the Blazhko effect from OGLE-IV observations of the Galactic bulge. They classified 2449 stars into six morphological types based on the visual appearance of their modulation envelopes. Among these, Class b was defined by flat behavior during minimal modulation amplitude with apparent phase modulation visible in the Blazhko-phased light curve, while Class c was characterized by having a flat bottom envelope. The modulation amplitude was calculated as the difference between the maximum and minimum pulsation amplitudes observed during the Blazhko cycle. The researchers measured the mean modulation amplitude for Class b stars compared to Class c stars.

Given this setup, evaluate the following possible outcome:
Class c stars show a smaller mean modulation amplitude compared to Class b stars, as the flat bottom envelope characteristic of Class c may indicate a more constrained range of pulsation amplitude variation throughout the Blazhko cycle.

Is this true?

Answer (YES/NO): YES